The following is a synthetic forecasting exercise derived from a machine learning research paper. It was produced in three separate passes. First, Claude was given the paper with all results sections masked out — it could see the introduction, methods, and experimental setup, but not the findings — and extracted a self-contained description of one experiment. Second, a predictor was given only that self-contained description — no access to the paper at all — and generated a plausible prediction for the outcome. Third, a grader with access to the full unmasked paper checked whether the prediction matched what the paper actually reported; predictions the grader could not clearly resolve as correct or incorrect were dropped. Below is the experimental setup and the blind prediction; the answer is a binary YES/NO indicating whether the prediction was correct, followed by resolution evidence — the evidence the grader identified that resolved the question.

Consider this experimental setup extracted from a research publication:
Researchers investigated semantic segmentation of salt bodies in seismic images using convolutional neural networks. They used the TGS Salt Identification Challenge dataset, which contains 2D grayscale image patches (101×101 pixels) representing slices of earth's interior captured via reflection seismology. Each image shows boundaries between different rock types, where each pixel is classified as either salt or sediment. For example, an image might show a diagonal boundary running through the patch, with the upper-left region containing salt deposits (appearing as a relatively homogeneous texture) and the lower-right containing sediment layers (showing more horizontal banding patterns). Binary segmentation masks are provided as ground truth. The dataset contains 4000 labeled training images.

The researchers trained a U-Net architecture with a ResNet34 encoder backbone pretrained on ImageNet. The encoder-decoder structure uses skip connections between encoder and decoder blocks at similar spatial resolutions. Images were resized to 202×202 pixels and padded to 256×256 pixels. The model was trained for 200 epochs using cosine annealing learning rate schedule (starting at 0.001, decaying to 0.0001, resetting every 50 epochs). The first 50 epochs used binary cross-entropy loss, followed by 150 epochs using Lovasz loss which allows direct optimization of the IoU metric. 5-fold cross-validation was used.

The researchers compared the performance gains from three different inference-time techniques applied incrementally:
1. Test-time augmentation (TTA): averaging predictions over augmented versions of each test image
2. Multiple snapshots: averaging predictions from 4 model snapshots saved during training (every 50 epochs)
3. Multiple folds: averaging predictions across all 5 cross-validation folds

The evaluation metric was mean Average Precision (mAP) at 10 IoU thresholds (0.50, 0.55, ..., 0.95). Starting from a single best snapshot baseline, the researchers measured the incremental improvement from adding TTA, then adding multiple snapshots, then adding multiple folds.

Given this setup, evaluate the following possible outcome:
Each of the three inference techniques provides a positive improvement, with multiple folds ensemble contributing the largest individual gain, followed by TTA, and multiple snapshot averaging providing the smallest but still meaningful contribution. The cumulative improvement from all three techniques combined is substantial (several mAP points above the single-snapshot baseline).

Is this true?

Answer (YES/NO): NO